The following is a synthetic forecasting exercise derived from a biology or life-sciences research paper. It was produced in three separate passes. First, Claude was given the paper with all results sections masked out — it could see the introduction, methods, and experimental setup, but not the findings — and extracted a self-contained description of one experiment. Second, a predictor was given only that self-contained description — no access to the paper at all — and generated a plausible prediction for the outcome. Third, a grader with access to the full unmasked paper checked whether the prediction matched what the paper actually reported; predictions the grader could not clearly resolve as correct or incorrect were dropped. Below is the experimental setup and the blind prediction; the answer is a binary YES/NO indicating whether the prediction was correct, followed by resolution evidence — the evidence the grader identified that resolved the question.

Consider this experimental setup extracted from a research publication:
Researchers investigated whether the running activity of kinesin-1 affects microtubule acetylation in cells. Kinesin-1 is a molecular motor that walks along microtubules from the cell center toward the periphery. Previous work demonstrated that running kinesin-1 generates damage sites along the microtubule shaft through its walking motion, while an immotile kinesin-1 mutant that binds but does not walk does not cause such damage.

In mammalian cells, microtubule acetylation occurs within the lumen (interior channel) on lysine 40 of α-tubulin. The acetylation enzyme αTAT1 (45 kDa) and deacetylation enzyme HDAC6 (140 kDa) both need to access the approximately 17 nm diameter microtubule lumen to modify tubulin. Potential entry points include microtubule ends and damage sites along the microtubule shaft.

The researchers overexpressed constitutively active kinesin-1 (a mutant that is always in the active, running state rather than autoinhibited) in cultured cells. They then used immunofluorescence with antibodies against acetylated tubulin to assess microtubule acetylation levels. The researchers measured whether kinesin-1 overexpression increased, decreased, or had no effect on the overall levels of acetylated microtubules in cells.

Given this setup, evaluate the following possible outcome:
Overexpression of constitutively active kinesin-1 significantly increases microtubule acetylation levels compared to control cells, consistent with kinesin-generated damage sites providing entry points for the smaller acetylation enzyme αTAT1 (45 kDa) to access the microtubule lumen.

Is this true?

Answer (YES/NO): NO